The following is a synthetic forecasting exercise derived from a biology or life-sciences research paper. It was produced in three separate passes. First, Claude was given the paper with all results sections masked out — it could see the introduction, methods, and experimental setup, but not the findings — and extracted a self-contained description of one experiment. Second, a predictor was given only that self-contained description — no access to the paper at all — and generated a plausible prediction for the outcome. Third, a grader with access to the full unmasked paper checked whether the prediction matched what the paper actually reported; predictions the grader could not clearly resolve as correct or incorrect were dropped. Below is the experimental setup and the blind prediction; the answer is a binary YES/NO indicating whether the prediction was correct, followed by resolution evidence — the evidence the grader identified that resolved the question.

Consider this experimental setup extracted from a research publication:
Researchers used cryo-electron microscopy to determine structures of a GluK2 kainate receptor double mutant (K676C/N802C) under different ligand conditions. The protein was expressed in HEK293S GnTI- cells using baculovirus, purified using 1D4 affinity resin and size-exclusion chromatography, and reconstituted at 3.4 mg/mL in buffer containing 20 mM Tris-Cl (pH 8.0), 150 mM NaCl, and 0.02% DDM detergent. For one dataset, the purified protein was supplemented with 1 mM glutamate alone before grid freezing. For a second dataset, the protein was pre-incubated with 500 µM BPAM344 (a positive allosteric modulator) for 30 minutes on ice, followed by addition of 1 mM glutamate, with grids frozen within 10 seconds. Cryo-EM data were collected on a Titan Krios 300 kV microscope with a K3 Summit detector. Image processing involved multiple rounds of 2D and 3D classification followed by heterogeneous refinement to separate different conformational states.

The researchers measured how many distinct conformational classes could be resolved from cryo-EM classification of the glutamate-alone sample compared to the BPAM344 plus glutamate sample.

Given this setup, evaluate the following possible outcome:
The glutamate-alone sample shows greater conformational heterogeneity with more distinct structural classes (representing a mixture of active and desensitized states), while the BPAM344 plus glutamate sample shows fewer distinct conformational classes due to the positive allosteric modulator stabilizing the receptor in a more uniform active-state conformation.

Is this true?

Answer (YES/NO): NO